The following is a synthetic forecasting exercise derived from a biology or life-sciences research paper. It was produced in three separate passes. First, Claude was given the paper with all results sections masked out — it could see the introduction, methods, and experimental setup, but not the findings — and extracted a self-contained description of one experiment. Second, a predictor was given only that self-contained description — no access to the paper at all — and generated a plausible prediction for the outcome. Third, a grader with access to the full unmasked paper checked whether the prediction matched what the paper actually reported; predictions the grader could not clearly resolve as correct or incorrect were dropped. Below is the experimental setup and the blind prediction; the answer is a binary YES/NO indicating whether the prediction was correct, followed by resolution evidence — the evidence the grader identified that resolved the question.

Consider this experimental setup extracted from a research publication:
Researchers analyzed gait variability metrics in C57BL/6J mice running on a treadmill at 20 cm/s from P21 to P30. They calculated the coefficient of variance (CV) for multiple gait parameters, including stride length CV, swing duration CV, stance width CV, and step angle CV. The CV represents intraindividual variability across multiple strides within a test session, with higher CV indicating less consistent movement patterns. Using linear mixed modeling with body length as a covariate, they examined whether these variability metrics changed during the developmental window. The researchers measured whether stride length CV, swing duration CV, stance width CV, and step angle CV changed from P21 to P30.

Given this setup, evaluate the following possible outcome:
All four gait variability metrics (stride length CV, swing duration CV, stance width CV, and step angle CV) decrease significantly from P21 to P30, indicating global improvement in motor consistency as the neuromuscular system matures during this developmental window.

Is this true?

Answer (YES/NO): NO